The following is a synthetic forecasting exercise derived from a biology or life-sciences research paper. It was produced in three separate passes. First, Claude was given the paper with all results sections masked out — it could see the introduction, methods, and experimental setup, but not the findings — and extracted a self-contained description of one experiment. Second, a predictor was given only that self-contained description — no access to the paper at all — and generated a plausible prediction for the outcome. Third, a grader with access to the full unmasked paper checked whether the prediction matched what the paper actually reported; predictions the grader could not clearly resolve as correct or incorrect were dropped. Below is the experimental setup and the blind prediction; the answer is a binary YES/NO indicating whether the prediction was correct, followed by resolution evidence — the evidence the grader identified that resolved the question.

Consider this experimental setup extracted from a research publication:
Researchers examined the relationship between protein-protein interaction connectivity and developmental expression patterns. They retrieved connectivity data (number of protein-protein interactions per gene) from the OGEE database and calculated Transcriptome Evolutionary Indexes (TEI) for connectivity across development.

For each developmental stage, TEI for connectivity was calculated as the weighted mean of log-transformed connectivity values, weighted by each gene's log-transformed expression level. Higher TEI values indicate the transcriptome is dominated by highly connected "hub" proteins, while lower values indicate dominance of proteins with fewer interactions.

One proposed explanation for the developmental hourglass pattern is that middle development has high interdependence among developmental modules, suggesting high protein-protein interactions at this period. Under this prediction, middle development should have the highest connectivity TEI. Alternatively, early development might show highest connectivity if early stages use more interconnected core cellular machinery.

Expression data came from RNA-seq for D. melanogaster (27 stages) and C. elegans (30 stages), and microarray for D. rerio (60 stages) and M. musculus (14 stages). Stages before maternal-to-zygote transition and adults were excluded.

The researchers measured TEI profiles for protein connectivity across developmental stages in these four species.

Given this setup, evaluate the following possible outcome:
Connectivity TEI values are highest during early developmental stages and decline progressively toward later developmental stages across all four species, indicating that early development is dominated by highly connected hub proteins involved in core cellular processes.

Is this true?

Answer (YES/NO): NO